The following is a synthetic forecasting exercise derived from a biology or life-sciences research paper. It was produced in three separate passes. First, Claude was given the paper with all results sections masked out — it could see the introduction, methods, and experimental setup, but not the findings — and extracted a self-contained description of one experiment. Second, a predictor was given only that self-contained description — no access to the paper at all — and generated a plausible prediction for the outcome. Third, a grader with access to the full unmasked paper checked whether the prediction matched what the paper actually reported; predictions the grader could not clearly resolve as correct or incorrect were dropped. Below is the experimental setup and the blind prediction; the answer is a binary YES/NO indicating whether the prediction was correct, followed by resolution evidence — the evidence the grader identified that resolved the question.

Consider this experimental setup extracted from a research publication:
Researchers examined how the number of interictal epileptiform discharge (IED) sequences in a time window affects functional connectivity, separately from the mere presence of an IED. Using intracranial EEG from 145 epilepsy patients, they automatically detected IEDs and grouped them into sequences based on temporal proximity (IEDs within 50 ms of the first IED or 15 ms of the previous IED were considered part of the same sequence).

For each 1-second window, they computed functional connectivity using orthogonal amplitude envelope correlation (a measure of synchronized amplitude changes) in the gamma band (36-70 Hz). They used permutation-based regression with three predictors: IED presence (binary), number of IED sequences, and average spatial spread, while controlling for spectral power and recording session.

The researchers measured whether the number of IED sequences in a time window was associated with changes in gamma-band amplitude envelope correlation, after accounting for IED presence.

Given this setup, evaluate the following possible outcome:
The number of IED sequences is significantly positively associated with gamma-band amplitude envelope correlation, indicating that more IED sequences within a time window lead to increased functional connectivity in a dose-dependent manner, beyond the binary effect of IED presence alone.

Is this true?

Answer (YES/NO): NO